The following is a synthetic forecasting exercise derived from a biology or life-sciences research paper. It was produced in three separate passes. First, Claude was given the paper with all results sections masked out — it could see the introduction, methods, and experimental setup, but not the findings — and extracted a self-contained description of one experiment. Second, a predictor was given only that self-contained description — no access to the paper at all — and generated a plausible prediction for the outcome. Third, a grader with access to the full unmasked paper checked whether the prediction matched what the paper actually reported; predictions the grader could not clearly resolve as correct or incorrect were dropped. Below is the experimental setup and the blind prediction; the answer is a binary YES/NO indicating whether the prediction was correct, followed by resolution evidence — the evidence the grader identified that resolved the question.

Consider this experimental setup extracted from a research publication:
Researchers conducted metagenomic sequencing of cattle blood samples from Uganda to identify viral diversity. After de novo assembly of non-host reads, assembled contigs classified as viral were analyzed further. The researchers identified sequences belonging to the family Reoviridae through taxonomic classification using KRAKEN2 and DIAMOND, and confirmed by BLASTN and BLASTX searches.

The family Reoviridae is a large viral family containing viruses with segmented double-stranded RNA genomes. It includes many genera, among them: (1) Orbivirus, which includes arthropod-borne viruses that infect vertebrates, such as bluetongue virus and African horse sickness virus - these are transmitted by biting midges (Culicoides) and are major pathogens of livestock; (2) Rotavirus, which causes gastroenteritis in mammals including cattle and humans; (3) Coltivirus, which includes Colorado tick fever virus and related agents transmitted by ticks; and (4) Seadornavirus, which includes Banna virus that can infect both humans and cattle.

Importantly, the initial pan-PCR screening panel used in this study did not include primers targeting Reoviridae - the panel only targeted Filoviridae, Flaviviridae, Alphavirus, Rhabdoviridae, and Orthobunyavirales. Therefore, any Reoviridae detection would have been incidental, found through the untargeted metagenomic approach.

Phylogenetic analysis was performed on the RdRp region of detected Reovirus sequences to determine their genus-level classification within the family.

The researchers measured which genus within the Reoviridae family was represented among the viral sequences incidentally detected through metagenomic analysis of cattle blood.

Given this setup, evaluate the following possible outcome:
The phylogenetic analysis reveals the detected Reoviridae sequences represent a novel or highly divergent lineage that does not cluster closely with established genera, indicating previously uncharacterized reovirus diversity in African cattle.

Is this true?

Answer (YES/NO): NO